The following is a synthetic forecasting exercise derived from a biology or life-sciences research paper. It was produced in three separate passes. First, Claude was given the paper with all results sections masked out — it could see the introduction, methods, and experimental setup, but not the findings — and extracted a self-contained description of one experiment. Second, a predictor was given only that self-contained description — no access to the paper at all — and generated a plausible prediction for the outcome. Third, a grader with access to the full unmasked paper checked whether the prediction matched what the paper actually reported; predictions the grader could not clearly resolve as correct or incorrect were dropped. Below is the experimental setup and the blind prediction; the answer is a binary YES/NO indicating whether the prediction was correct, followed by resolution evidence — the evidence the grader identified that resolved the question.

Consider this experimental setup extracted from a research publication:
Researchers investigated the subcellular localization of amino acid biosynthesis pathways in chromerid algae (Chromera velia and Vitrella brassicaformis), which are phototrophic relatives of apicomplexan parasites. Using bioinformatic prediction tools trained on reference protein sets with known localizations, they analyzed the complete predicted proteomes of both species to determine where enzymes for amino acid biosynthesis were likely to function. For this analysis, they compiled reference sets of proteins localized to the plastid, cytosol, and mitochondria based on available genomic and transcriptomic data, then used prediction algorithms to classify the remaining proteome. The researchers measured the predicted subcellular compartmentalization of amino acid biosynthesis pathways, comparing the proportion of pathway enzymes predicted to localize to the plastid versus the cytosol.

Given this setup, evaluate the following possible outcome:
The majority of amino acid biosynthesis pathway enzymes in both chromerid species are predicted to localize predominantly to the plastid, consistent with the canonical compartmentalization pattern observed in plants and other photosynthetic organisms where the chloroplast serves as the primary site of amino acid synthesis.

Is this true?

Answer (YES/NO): NO